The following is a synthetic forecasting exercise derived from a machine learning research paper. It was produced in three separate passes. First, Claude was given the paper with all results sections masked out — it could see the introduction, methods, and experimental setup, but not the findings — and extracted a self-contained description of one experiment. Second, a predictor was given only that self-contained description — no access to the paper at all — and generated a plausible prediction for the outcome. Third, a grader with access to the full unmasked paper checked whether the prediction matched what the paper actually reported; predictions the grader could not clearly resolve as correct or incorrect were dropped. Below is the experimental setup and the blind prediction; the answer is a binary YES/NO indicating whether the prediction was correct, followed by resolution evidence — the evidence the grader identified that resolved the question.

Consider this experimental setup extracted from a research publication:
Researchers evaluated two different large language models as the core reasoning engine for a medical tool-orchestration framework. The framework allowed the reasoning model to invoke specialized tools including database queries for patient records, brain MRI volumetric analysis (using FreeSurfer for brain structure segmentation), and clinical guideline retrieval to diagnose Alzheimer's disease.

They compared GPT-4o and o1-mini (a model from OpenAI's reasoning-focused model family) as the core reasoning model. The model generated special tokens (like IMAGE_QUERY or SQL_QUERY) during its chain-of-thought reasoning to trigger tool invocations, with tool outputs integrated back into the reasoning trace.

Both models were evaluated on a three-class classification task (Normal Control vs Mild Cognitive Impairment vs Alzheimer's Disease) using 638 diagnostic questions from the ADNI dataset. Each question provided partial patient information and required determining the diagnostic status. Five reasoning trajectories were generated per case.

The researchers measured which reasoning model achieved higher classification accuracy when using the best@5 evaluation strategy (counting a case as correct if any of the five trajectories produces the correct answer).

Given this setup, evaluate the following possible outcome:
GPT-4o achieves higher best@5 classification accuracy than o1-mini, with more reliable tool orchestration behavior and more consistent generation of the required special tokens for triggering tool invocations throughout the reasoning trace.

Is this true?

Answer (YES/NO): NO